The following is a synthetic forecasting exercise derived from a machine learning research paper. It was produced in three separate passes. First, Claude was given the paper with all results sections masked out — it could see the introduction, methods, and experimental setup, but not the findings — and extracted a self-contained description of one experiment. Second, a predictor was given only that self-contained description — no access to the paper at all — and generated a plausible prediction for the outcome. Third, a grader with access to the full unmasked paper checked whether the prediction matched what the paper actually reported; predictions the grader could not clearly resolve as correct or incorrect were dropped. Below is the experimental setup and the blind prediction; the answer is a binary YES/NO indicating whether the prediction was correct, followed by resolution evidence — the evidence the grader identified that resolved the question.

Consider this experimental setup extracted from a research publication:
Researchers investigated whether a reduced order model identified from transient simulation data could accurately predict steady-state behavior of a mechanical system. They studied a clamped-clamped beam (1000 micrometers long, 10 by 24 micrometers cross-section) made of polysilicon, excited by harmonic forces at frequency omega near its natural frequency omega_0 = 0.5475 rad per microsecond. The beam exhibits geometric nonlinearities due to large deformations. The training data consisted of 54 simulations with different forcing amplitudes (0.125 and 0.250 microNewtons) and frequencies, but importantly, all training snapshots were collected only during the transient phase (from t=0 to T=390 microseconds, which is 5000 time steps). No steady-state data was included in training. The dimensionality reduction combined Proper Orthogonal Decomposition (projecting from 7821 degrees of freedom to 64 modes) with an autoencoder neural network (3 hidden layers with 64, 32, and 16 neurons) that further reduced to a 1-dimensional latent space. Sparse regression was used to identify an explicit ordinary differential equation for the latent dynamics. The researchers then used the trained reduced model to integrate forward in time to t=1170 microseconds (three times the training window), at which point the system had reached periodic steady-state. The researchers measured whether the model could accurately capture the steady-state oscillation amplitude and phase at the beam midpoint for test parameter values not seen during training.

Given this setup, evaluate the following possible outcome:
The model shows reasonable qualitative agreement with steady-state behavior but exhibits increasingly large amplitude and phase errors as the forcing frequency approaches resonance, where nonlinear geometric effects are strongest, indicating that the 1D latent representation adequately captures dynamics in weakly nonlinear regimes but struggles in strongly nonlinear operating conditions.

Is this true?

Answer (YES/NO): NO